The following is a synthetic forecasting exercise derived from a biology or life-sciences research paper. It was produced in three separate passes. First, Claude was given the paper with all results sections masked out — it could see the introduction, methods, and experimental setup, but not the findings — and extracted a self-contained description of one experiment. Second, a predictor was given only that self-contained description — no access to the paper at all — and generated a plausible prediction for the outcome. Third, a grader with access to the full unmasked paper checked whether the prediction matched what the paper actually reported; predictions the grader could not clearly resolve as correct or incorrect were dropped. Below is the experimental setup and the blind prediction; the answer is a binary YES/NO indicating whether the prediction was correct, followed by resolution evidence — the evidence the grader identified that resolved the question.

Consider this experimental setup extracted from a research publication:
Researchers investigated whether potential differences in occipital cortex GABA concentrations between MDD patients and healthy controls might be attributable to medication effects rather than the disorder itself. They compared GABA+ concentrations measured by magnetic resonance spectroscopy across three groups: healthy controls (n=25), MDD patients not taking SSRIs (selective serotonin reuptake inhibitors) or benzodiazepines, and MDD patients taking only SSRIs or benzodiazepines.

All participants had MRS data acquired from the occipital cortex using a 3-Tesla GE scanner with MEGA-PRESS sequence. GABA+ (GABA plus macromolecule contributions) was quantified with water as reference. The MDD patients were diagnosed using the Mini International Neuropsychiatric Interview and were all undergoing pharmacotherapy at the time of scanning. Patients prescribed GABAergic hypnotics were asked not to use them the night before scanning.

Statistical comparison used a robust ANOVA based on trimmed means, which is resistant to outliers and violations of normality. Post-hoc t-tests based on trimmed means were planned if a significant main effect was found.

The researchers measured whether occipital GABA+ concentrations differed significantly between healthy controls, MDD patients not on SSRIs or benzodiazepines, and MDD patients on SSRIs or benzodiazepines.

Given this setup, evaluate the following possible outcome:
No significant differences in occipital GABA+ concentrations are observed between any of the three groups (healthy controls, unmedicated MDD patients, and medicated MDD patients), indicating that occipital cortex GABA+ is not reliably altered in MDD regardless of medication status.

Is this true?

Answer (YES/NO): YES